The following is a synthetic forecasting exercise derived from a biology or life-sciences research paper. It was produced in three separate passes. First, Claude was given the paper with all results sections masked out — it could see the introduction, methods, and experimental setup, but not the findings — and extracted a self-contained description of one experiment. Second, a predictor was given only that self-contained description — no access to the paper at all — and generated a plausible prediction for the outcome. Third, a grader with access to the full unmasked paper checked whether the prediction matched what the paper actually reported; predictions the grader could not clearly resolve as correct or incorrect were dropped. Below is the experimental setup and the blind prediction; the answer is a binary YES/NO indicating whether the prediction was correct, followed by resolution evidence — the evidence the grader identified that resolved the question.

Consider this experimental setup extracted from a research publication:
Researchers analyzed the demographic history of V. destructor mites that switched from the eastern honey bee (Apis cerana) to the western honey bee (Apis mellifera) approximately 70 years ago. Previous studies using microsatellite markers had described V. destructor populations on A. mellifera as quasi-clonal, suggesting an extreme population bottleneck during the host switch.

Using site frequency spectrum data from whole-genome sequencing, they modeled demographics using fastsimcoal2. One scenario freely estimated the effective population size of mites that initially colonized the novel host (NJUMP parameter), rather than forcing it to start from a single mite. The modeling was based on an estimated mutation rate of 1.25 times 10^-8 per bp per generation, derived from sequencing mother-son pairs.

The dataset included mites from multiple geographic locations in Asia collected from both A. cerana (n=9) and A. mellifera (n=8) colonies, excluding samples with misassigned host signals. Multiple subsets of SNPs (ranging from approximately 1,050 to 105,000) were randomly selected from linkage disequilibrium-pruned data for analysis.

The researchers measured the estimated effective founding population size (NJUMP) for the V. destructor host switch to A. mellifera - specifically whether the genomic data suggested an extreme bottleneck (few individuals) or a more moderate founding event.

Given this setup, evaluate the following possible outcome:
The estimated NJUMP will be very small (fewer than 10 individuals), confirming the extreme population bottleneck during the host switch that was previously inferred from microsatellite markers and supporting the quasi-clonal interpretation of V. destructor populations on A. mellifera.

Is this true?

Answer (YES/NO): NO